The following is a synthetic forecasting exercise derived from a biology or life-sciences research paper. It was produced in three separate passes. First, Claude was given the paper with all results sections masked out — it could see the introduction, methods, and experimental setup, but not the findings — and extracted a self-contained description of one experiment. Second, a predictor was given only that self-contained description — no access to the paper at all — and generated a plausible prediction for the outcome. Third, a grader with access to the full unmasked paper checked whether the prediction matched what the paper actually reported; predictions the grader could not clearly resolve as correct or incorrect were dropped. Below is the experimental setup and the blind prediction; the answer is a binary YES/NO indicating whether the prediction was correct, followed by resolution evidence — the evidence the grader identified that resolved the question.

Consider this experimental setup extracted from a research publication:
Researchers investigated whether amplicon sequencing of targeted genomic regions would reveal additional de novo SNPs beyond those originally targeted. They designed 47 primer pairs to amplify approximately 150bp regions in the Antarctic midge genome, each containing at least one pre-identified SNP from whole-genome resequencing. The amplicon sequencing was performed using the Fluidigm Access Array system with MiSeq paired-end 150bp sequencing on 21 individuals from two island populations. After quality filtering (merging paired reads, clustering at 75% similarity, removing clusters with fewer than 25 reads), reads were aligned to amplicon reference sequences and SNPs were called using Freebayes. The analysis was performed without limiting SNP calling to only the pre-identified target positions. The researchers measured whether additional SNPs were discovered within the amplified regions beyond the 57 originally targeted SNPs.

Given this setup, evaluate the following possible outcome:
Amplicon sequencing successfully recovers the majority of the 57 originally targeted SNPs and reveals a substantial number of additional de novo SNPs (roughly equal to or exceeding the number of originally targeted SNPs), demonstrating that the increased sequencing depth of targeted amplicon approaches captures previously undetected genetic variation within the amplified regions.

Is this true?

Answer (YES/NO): YES